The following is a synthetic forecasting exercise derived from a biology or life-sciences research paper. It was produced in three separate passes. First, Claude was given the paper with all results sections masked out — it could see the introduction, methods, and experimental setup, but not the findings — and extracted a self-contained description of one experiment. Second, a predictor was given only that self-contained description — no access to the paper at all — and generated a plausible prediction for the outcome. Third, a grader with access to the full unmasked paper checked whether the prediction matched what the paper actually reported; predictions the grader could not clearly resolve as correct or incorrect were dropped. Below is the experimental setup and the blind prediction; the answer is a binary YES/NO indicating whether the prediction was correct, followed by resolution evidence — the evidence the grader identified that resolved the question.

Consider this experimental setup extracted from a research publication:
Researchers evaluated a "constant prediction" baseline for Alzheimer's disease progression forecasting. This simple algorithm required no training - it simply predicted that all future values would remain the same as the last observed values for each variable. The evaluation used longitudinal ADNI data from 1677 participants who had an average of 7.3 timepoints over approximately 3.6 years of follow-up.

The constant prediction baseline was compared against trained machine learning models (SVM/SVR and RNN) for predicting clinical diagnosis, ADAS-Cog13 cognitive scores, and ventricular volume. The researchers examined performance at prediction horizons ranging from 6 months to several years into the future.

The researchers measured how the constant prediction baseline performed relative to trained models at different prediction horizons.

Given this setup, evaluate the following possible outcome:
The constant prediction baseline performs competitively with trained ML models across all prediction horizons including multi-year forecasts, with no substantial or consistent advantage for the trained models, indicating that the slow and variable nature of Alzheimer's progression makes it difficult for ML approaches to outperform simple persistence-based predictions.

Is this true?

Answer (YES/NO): NO